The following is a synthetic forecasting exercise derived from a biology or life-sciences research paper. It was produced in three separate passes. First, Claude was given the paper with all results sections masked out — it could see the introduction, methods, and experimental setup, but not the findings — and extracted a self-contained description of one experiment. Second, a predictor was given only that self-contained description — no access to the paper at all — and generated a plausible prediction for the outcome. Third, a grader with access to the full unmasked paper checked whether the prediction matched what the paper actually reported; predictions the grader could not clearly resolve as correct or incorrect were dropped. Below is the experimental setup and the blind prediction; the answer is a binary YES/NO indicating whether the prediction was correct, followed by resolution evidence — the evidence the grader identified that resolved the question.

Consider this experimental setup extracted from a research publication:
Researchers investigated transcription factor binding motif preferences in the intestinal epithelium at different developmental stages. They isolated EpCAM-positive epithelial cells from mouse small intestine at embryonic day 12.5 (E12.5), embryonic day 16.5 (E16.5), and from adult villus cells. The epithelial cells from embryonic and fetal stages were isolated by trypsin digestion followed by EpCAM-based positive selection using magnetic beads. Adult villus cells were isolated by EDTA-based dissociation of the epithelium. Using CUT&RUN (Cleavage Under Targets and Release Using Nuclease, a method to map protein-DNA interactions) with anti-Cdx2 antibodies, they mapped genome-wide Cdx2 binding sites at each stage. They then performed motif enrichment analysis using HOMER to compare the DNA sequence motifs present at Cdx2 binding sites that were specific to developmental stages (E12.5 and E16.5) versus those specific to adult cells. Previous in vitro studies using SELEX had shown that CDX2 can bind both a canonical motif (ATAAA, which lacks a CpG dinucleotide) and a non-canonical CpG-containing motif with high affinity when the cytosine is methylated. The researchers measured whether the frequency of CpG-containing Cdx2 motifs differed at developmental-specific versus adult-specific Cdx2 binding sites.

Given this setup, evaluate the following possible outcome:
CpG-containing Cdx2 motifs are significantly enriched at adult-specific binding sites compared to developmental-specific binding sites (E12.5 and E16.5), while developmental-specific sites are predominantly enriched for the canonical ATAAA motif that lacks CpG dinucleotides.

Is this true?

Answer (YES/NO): NO